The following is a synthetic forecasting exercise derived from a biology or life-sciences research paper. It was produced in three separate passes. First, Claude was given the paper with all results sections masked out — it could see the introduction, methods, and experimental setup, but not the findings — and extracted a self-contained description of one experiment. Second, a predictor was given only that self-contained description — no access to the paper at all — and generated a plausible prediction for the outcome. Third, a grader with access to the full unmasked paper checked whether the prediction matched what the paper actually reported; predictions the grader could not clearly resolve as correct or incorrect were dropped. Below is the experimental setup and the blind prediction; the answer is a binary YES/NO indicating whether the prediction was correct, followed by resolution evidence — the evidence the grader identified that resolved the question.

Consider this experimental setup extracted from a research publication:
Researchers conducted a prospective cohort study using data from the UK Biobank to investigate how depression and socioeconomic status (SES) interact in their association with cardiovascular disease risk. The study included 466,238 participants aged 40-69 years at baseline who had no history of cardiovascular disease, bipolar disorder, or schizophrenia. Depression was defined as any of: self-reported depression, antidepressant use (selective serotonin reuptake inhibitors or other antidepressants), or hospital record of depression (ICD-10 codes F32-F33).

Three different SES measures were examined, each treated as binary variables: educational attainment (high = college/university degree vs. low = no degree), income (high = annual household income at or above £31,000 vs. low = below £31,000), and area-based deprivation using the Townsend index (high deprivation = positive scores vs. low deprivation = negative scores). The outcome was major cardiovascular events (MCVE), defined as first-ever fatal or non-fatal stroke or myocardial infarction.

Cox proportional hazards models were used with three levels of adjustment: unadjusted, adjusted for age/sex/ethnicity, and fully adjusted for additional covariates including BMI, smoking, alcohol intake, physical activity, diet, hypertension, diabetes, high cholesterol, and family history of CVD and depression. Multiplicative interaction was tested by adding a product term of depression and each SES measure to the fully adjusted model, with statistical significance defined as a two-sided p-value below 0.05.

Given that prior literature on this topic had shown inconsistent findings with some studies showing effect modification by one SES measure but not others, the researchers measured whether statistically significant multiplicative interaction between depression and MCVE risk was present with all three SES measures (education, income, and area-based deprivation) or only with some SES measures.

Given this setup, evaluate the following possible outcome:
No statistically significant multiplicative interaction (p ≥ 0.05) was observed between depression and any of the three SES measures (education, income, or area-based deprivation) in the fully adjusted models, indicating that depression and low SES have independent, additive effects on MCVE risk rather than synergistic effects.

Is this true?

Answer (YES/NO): NO